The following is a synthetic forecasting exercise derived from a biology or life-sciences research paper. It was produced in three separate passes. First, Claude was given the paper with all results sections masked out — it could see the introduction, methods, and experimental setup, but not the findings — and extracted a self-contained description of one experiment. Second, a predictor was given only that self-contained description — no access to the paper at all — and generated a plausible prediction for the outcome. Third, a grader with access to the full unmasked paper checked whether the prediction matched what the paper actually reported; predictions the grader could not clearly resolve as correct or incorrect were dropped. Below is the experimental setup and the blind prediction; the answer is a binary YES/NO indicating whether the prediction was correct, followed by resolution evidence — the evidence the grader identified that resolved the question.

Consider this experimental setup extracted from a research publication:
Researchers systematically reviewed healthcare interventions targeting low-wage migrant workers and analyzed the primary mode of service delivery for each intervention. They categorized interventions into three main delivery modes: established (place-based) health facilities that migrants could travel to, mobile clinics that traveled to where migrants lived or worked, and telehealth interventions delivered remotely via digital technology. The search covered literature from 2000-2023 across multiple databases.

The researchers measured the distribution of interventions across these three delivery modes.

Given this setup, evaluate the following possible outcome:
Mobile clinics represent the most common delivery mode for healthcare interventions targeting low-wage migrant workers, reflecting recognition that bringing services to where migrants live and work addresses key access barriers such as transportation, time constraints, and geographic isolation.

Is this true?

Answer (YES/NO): YES